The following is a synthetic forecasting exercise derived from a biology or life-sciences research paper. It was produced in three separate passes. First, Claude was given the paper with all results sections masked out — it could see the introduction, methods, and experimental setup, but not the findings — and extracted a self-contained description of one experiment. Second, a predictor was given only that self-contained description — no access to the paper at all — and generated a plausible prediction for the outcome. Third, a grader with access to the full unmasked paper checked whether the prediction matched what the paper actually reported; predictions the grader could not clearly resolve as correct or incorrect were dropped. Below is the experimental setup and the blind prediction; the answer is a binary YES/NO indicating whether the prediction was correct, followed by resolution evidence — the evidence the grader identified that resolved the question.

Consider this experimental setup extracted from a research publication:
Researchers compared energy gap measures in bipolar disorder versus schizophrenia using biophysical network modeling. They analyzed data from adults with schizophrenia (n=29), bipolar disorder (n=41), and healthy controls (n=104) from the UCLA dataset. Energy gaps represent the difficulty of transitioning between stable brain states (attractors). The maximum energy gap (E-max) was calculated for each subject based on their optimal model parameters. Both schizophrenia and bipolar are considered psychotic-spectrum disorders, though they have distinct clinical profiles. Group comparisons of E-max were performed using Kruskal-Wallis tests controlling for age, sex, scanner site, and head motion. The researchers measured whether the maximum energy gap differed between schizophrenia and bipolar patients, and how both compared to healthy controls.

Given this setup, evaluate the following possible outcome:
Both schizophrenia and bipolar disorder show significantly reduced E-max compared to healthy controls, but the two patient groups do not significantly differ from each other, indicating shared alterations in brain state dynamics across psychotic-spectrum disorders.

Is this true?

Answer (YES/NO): NO